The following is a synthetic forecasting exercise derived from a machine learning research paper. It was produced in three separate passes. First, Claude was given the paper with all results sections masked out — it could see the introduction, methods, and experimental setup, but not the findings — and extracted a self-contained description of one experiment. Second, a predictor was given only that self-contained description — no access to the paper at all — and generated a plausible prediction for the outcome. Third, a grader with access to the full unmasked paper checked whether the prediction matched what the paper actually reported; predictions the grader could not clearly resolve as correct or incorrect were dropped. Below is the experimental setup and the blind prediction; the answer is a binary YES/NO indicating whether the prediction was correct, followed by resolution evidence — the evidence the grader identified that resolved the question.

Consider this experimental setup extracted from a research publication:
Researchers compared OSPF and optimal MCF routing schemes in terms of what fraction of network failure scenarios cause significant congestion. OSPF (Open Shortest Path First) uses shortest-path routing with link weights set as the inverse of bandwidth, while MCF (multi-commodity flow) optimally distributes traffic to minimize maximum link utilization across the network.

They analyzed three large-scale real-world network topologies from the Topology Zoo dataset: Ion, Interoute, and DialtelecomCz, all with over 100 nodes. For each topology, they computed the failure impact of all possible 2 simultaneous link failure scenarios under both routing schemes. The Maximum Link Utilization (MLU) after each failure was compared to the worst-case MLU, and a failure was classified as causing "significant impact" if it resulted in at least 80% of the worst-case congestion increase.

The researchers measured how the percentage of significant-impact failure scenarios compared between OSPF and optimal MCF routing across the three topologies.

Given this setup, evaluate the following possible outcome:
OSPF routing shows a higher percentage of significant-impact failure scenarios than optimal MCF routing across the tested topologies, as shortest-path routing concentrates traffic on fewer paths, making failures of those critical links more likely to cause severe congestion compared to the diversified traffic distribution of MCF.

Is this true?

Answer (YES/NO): NO